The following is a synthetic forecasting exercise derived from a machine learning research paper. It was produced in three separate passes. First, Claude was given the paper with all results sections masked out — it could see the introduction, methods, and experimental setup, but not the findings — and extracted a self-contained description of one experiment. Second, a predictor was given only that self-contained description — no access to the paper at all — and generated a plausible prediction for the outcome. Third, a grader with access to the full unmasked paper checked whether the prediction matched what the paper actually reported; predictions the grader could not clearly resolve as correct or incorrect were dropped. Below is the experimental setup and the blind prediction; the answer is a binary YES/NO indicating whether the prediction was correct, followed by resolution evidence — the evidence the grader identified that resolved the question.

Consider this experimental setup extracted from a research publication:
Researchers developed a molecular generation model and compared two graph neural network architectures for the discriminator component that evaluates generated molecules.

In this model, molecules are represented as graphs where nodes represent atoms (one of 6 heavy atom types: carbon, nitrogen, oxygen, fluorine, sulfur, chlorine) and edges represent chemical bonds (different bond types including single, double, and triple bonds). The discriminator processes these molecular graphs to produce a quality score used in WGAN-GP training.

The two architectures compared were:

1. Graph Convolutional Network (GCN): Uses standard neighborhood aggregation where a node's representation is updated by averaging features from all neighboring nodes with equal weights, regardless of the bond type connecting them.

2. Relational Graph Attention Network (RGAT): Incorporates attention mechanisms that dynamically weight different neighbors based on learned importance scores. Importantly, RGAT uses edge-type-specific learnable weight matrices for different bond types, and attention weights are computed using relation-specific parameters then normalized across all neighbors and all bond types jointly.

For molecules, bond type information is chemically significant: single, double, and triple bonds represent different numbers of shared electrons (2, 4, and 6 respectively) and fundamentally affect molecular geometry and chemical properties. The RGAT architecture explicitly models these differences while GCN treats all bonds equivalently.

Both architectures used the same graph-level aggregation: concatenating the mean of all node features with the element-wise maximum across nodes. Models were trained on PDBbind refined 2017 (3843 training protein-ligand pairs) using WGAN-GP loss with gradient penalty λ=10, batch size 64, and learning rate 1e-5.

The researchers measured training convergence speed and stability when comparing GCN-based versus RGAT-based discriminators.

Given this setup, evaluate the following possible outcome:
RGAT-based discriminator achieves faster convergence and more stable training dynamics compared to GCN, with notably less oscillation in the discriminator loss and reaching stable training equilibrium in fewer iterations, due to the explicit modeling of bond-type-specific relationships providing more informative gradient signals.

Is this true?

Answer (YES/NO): YES